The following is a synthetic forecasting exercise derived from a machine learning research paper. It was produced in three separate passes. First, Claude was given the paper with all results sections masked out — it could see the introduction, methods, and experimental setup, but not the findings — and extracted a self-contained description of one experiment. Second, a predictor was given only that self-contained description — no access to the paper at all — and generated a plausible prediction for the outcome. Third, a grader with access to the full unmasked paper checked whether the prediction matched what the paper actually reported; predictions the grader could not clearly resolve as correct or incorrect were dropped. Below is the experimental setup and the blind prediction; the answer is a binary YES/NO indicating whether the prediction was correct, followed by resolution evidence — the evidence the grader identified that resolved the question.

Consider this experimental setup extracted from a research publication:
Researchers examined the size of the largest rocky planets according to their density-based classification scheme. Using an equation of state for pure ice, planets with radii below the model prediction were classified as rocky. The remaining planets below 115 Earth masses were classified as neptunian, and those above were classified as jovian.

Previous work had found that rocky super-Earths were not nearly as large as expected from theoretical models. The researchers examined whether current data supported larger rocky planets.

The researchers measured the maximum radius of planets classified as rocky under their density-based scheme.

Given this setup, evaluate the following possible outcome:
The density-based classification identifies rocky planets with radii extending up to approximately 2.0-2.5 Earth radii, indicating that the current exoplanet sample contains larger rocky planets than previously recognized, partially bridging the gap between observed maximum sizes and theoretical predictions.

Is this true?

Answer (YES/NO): NO